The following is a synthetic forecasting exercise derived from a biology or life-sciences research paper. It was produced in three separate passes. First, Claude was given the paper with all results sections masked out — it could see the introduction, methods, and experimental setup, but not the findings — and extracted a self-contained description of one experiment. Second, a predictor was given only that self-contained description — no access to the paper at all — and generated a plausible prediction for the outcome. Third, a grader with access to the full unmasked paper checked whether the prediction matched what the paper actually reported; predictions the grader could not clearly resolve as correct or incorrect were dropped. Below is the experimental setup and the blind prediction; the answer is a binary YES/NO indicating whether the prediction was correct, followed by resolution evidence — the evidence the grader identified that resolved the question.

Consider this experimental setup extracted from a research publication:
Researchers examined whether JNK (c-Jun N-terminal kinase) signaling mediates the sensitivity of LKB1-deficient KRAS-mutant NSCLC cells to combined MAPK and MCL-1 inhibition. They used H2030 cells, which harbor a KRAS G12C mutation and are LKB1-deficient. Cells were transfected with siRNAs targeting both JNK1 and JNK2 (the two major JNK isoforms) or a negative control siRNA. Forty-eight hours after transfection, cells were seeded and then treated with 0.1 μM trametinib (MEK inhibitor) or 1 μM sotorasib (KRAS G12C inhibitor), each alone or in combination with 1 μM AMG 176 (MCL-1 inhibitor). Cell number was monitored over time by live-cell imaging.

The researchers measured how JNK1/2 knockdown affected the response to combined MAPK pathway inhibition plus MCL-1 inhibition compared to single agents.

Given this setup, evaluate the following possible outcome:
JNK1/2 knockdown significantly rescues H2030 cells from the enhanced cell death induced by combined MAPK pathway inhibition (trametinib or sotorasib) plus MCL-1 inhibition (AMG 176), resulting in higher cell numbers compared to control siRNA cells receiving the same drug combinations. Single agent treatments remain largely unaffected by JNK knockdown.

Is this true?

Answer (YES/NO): YES